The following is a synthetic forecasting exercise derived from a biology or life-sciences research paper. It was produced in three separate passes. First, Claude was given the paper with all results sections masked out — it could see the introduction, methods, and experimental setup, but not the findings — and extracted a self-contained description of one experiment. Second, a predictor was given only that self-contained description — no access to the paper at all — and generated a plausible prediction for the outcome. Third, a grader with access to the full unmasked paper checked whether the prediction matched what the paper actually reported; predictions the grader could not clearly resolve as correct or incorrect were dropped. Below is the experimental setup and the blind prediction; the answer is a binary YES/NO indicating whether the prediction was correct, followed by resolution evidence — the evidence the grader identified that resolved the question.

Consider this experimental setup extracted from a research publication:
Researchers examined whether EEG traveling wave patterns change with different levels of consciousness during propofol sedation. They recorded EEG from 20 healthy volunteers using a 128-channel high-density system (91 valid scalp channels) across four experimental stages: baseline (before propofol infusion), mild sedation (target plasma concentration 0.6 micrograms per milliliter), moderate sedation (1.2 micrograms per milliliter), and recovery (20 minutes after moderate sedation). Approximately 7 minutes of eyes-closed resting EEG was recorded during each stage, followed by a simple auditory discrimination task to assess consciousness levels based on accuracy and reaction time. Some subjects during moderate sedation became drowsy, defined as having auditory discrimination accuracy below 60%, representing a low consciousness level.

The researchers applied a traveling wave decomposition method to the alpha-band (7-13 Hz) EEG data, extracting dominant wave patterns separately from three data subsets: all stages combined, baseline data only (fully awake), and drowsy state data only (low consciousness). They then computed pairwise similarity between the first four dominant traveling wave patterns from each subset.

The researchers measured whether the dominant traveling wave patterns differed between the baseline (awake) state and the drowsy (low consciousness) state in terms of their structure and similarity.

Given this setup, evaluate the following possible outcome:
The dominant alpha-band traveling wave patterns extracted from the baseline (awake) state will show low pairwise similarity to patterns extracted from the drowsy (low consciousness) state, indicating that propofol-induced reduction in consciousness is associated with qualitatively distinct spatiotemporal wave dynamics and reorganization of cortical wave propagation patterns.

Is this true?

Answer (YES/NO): NO